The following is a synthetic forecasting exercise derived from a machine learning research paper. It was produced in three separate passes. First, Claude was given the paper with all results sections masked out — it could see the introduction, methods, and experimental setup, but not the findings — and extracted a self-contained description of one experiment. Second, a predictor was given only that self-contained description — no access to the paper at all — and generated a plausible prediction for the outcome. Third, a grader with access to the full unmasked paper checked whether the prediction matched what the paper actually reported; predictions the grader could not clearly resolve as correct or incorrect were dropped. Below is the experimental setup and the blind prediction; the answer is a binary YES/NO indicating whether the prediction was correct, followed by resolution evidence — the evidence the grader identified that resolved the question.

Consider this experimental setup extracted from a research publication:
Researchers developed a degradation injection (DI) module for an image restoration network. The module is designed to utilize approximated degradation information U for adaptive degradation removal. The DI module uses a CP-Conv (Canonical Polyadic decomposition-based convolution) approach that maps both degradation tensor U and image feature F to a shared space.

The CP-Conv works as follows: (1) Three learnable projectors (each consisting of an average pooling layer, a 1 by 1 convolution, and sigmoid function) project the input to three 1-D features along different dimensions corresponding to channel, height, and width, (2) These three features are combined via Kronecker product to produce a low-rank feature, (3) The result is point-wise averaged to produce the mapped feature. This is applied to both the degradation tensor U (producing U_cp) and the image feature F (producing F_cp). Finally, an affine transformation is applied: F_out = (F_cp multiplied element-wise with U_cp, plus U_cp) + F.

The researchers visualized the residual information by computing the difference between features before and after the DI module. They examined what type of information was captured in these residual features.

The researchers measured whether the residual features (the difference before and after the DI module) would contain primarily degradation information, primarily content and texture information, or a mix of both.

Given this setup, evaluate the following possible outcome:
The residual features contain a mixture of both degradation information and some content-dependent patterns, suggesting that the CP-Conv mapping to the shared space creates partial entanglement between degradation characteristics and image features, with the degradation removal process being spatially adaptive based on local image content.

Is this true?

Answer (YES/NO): NO